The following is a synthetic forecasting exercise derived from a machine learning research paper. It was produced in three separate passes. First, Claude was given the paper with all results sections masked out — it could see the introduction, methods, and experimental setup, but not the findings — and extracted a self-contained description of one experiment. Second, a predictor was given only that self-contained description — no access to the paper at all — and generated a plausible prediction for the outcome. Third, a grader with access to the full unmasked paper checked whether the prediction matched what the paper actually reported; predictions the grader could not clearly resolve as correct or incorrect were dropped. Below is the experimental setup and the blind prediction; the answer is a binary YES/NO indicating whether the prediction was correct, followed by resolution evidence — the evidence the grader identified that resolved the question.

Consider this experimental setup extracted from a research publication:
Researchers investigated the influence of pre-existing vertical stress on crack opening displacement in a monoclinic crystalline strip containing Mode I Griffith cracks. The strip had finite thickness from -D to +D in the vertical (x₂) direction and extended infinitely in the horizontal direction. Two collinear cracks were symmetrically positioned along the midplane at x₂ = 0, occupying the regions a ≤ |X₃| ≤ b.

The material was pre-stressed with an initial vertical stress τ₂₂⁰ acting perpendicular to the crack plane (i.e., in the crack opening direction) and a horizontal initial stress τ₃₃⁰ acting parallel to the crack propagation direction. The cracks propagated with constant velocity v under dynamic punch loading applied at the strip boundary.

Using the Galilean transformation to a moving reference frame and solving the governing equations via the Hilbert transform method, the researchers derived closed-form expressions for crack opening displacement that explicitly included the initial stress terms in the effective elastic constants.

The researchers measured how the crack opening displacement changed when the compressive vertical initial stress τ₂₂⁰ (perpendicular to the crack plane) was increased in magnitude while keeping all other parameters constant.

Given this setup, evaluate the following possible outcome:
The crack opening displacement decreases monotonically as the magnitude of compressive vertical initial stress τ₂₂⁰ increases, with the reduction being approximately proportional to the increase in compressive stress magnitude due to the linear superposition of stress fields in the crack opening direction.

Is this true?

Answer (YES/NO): NO